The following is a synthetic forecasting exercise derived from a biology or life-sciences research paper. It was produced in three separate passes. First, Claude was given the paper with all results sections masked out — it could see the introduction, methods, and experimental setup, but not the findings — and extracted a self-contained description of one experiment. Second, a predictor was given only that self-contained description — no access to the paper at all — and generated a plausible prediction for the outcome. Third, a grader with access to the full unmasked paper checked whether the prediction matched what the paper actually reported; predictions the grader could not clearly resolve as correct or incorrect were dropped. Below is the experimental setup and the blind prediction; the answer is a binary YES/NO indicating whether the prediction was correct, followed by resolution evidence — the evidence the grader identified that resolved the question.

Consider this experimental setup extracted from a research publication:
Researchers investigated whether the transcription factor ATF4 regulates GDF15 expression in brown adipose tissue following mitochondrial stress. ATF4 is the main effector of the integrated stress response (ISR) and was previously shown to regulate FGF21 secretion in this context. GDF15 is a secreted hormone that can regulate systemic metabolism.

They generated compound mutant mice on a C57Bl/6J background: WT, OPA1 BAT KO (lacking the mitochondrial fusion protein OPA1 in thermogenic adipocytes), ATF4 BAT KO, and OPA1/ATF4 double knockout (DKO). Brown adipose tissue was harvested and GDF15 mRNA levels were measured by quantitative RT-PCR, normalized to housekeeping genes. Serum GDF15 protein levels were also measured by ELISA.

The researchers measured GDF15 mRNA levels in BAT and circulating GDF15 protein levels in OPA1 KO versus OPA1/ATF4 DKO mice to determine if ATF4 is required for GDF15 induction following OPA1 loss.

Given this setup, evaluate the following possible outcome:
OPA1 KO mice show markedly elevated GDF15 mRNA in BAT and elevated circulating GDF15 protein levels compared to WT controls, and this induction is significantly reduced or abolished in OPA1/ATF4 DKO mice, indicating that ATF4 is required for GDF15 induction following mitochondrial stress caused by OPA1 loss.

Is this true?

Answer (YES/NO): NO